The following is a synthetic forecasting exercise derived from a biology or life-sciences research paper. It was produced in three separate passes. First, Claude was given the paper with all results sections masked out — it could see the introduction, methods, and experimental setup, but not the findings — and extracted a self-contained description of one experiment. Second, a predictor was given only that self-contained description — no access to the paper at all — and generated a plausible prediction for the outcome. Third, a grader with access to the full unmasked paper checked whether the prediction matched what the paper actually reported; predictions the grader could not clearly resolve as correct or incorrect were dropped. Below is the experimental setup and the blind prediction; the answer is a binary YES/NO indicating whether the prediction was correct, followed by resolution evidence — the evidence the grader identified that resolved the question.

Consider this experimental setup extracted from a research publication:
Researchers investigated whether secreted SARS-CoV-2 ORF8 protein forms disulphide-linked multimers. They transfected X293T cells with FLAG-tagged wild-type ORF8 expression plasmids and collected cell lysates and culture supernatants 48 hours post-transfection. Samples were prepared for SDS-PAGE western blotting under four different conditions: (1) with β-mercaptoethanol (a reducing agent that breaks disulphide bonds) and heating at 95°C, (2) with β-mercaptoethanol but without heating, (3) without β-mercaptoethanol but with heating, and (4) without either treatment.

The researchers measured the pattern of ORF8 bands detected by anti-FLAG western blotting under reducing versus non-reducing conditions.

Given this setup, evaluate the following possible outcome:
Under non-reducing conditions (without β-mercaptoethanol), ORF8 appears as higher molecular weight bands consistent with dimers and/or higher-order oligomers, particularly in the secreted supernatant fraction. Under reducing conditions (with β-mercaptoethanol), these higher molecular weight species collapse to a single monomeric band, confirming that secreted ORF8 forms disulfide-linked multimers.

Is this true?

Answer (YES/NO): YES